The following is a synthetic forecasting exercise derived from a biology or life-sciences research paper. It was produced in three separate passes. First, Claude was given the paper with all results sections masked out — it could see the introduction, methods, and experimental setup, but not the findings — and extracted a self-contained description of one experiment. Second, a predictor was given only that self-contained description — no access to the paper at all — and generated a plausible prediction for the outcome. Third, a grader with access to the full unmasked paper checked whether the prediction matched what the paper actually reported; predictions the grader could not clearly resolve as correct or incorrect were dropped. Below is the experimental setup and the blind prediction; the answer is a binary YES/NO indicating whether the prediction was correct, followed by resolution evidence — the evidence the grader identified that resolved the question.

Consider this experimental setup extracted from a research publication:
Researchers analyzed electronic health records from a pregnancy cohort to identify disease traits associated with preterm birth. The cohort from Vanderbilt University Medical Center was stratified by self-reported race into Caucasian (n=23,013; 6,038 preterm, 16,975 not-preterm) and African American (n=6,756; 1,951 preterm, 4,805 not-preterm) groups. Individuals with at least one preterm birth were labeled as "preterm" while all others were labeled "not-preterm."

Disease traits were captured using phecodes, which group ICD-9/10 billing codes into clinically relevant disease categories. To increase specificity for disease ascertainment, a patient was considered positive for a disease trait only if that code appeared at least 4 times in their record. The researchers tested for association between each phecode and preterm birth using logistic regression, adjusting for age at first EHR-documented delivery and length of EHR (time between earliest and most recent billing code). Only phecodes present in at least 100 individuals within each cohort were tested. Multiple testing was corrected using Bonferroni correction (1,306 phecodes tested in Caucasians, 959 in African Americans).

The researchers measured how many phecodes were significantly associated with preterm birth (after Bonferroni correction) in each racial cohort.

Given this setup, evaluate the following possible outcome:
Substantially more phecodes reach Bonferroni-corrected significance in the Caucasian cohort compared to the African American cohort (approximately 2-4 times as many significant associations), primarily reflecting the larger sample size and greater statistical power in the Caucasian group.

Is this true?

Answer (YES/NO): YES